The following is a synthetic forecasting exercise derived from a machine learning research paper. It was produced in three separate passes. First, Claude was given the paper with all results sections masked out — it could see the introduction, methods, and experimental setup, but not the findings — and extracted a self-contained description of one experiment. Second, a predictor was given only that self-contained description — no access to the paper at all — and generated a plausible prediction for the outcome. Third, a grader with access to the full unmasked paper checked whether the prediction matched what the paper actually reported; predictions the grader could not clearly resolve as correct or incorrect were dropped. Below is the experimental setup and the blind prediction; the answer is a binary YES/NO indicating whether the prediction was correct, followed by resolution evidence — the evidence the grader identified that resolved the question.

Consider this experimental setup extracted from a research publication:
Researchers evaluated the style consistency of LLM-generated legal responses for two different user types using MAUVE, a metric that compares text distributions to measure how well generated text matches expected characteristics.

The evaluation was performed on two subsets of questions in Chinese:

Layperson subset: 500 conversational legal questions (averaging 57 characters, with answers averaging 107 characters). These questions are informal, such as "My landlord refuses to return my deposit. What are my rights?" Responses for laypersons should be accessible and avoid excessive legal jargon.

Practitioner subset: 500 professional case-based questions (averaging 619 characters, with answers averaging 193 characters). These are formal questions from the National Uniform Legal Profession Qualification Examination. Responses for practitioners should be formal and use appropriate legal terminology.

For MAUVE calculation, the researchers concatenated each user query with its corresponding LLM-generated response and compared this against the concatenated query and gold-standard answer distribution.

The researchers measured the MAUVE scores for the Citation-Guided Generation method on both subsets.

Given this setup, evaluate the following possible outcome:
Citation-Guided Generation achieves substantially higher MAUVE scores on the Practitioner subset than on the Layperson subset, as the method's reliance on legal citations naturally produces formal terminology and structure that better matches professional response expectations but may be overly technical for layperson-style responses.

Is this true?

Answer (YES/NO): NO